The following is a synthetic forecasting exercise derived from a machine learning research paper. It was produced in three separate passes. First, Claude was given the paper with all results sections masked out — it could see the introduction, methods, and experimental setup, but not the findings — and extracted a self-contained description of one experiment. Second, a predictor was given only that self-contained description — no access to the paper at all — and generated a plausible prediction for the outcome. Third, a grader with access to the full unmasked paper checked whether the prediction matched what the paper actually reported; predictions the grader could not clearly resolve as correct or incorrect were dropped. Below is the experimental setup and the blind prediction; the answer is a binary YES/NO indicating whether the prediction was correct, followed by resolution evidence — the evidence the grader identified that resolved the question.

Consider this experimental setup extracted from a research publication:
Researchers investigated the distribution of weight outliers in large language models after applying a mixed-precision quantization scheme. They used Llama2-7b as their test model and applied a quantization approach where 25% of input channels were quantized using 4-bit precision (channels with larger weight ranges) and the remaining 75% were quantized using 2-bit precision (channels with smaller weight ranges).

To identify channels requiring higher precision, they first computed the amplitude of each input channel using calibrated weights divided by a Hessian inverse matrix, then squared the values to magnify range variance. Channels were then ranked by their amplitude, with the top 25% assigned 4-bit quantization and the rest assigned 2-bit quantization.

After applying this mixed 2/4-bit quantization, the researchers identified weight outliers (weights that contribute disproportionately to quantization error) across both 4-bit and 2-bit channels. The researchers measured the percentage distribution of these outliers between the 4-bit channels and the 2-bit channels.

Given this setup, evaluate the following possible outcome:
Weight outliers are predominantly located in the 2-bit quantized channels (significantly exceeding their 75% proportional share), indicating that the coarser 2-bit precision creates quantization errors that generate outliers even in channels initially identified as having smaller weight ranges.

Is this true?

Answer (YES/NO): NO